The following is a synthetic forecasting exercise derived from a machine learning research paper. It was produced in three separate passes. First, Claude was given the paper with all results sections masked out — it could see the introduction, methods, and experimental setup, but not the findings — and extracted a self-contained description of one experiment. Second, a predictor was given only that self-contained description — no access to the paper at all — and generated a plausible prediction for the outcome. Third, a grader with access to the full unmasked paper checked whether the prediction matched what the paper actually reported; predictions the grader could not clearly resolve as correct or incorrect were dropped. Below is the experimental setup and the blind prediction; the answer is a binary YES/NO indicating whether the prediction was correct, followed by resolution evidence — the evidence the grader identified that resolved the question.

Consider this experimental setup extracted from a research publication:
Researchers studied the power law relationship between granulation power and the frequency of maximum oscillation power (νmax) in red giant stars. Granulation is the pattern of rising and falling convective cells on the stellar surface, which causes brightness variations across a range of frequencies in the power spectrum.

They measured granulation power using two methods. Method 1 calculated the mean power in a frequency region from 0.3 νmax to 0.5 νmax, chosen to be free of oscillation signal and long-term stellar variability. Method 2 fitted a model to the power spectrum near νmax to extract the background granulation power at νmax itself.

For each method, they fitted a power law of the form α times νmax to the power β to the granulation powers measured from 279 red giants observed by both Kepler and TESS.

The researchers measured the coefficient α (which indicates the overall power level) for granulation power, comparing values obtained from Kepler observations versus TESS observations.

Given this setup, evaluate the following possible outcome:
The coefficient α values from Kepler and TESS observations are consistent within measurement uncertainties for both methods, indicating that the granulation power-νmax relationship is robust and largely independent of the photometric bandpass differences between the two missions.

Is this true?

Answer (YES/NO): NO